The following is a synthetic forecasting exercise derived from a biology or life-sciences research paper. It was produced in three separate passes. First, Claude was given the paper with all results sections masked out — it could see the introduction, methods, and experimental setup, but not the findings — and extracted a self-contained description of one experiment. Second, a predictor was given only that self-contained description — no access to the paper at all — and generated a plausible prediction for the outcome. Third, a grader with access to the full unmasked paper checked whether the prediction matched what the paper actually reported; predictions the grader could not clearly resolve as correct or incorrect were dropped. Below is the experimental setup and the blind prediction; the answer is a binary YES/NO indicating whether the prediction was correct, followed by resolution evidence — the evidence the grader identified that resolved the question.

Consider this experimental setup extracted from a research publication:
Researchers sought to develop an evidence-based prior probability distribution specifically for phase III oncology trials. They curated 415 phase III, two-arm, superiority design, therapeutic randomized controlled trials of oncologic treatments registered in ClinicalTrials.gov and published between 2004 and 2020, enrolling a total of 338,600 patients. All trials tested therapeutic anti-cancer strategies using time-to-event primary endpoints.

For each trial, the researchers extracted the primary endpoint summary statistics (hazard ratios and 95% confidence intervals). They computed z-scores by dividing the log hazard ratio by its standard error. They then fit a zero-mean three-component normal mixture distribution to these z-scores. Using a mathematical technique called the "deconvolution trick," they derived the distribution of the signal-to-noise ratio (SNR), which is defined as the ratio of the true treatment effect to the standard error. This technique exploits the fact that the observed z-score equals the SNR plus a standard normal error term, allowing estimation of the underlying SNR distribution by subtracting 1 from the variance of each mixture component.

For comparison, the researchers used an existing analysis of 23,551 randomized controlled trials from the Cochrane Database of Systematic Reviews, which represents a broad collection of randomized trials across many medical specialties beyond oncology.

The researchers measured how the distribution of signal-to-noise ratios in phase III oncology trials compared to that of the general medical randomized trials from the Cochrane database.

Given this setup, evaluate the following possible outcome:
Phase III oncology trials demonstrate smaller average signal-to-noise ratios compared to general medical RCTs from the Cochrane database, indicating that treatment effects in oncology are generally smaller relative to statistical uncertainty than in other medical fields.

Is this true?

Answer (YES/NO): NO